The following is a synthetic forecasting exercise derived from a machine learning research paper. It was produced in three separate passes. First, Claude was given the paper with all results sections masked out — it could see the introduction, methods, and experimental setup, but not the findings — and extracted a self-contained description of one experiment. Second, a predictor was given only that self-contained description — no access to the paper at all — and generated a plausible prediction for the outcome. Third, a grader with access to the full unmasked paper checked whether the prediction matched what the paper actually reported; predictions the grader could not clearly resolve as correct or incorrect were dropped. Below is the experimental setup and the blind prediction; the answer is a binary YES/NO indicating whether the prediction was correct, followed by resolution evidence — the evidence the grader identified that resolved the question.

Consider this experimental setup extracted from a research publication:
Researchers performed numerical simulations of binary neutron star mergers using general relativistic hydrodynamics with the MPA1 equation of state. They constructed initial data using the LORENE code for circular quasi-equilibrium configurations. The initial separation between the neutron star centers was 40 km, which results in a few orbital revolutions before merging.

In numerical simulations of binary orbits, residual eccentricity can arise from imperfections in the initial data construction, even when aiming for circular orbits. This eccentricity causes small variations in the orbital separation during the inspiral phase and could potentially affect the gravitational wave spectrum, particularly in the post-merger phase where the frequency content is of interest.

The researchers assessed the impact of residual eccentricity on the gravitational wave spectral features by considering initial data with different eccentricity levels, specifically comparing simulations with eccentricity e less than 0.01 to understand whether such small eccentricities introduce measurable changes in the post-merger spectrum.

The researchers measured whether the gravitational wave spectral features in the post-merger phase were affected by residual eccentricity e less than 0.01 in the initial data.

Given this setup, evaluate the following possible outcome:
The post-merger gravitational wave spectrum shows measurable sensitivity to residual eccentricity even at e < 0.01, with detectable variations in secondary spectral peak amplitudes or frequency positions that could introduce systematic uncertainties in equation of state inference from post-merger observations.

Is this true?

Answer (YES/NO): NO